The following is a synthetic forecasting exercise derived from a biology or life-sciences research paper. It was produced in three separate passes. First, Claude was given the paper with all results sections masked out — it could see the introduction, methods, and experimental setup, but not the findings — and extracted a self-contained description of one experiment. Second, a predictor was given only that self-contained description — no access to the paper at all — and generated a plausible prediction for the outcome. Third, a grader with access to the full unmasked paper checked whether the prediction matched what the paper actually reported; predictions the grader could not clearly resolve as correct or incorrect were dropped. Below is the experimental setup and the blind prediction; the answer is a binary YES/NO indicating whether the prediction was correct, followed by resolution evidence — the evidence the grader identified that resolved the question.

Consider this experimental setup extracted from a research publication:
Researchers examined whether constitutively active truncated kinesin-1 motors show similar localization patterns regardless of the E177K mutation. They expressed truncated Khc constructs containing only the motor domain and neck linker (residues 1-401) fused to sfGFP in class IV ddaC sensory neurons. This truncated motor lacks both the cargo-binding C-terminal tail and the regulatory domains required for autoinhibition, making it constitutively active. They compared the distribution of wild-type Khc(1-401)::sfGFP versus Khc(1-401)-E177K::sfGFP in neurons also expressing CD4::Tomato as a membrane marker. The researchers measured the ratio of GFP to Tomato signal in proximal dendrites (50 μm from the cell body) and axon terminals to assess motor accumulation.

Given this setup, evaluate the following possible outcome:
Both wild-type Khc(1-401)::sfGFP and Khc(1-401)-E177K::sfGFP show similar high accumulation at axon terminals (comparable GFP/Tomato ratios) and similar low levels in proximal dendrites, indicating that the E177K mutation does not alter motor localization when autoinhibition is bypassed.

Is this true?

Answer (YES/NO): YES